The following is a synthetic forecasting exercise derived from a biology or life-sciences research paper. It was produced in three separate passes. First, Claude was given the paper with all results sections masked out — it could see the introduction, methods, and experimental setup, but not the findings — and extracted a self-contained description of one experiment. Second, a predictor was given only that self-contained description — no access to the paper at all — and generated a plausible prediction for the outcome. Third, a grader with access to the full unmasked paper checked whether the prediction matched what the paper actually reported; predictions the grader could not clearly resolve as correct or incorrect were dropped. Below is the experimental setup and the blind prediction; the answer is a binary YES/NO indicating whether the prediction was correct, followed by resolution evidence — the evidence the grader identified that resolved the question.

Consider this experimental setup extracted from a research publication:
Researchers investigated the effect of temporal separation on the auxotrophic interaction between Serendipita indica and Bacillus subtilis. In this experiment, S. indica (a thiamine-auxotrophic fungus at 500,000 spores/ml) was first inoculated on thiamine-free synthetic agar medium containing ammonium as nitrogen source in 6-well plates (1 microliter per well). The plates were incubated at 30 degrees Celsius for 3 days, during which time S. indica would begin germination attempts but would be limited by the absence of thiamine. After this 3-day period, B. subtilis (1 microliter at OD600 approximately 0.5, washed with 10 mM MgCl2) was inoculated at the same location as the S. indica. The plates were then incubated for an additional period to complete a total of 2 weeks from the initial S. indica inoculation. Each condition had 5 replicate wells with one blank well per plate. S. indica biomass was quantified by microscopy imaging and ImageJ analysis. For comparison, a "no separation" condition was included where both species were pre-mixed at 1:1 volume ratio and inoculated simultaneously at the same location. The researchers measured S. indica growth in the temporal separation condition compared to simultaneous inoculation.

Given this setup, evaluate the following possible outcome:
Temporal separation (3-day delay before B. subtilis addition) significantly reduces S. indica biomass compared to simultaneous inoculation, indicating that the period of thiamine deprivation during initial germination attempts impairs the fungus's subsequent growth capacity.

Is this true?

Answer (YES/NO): NO